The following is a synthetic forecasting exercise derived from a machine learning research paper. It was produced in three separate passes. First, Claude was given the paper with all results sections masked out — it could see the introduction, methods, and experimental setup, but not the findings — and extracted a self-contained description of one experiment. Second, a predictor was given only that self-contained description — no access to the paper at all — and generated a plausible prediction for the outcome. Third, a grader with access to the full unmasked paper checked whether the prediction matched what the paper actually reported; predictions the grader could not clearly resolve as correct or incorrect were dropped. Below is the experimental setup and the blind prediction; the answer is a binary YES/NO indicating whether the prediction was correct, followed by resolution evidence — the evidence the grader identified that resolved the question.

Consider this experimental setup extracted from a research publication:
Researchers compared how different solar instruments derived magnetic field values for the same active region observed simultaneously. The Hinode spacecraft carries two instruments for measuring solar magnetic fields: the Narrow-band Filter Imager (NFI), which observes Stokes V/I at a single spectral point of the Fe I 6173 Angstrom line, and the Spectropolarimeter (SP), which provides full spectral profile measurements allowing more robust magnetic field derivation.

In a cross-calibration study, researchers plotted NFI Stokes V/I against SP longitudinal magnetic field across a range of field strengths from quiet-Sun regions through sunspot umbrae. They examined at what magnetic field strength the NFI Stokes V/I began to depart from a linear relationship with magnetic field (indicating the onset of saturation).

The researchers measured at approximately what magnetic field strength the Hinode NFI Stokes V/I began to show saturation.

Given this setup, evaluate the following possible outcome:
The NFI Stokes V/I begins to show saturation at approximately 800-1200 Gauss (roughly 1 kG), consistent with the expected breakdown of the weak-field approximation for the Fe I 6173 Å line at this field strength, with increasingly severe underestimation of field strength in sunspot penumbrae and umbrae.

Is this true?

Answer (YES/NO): NO